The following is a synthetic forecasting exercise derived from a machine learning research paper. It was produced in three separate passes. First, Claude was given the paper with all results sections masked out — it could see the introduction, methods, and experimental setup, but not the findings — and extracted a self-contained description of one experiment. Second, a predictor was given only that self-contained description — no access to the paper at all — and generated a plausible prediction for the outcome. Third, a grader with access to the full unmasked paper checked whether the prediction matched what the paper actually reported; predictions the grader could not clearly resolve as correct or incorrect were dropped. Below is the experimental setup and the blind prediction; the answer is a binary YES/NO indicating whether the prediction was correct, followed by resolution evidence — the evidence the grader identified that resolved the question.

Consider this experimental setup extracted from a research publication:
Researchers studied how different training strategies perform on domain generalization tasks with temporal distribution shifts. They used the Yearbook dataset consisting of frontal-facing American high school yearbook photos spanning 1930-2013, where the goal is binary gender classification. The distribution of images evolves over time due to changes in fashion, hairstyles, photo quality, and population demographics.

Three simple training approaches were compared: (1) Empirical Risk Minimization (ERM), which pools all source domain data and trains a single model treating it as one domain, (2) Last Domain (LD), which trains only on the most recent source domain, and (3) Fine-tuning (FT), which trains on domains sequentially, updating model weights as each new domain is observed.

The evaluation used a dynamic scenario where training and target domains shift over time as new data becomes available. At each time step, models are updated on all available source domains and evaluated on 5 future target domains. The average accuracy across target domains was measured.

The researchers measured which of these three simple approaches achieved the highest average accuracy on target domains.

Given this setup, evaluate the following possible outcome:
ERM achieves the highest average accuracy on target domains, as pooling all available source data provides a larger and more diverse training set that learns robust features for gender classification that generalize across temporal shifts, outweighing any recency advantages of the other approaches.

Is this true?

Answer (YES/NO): YES